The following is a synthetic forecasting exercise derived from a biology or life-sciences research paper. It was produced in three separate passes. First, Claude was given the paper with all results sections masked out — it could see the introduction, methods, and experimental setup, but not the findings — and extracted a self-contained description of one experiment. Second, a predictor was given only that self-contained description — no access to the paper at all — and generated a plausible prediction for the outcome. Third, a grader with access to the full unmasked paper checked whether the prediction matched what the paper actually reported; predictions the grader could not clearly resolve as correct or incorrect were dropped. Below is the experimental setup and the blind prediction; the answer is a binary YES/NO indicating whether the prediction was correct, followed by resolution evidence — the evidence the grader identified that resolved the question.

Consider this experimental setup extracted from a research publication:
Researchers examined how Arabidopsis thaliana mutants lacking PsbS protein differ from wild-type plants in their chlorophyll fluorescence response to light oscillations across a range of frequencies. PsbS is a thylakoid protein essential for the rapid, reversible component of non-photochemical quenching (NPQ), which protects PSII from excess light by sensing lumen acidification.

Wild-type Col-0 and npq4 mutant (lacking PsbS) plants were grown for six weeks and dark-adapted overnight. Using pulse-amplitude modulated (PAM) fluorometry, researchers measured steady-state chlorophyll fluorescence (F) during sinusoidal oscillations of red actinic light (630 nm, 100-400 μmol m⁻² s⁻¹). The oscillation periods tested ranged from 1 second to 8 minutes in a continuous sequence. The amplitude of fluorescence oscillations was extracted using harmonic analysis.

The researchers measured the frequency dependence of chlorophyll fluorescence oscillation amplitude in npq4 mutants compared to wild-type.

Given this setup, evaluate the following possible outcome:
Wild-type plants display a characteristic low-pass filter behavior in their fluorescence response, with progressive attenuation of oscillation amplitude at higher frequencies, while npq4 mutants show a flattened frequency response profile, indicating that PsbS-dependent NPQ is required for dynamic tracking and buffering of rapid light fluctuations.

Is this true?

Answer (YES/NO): NO